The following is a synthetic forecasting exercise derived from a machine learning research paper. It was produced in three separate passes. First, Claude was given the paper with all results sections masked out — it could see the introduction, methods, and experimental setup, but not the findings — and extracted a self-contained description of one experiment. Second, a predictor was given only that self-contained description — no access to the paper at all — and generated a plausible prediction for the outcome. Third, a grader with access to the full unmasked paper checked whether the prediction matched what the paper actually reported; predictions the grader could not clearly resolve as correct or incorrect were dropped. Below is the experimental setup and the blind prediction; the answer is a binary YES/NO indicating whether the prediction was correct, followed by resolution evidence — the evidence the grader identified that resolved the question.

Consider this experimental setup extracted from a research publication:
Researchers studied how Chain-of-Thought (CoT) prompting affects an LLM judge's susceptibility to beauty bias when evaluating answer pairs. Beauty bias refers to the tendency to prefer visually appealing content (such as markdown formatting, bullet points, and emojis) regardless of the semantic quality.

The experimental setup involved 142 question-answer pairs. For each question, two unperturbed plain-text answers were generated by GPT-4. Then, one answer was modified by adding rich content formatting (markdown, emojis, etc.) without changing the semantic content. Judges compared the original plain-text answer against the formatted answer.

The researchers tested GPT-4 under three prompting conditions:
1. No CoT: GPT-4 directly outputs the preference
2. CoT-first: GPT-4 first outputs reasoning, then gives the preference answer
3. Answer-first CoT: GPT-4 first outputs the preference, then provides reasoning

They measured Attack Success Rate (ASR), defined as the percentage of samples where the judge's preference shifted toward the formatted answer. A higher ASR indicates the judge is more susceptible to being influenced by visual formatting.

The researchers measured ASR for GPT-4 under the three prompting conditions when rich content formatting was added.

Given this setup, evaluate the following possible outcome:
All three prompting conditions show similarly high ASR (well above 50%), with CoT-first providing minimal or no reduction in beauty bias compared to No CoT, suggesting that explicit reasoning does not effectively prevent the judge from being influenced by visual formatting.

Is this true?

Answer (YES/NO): NO